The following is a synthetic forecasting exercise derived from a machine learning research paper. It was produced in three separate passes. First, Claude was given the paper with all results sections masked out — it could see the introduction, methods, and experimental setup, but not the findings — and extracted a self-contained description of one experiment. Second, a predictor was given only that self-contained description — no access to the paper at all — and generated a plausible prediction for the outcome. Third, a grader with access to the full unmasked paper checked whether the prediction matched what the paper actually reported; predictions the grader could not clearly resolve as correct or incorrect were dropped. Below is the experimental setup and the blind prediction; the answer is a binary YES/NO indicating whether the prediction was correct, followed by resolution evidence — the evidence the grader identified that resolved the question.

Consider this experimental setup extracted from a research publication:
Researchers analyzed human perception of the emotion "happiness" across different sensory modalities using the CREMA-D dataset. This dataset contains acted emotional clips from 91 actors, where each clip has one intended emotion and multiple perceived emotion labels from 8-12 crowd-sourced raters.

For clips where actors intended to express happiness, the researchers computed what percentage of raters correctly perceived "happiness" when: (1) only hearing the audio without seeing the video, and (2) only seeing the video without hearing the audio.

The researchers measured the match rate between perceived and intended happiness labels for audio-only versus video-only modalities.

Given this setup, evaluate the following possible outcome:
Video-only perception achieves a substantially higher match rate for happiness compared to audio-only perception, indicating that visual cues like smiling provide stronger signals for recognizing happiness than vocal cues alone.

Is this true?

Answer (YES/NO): YES